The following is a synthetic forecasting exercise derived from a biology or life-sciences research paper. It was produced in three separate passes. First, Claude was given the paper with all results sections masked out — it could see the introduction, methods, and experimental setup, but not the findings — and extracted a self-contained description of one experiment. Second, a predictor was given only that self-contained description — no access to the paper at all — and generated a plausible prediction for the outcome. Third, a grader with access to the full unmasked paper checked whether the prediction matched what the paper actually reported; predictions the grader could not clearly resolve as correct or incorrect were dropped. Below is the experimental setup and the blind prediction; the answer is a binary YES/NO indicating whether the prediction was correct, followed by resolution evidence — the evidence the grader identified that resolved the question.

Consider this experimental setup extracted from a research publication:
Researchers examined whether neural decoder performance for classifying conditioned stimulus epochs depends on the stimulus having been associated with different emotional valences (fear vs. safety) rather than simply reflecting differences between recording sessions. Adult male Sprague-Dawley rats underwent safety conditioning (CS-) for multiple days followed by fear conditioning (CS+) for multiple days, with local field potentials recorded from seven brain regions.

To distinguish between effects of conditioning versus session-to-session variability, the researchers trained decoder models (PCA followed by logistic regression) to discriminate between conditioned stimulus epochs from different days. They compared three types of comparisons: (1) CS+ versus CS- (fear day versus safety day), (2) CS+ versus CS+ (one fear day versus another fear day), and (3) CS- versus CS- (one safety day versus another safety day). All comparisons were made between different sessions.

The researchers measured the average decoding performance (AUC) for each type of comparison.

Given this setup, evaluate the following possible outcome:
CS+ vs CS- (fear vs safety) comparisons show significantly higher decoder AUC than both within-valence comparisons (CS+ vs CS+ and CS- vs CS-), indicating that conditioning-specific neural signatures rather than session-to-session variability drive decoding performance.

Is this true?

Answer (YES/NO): YES